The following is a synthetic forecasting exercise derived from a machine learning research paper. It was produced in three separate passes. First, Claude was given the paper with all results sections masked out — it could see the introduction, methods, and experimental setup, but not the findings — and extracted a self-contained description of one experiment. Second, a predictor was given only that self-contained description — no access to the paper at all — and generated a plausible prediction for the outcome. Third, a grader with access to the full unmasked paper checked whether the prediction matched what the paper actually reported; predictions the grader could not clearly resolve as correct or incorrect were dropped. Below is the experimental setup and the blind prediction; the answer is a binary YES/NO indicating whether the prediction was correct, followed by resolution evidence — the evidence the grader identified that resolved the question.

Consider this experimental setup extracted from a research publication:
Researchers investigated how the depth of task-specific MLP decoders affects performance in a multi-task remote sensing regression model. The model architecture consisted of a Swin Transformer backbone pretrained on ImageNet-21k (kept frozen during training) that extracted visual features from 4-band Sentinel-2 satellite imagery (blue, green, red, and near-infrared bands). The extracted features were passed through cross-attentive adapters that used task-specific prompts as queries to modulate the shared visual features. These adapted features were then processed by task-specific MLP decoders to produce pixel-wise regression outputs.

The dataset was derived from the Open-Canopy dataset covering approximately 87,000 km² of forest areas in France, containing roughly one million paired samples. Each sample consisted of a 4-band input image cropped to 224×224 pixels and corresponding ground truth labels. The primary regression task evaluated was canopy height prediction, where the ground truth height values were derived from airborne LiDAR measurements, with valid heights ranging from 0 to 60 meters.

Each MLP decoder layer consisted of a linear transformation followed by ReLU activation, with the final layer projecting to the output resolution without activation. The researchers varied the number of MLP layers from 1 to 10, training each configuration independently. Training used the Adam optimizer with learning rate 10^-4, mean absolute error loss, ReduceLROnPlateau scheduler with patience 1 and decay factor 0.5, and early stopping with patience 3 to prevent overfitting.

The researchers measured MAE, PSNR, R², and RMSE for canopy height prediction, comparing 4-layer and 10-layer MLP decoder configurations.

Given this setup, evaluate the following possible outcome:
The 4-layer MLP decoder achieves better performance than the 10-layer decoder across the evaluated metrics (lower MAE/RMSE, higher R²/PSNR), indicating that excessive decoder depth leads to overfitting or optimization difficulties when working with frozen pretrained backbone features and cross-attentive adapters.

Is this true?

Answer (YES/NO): YES